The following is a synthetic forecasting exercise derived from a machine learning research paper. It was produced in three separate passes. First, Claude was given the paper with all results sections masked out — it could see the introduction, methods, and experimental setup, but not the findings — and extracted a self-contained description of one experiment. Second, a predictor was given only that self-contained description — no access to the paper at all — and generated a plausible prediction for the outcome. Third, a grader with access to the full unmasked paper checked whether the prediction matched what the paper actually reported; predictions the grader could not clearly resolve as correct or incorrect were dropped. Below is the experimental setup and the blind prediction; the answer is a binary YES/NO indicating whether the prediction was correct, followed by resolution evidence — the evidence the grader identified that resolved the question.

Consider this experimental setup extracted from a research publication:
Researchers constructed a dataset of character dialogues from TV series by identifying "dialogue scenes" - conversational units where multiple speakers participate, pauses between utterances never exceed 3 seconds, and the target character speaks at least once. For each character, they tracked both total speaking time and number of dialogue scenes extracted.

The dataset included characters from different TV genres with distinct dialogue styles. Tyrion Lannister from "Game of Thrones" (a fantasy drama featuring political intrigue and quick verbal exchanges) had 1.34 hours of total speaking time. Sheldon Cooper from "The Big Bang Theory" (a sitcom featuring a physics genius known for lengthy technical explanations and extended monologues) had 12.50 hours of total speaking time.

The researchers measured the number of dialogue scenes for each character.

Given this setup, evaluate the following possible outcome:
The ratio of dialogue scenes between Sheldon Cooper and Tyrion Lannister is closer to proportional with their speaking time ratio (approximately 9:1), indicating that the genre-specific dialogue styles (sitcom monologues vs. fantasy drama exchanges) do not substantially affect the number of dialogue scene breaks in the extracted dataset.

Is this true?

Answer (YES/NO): NO